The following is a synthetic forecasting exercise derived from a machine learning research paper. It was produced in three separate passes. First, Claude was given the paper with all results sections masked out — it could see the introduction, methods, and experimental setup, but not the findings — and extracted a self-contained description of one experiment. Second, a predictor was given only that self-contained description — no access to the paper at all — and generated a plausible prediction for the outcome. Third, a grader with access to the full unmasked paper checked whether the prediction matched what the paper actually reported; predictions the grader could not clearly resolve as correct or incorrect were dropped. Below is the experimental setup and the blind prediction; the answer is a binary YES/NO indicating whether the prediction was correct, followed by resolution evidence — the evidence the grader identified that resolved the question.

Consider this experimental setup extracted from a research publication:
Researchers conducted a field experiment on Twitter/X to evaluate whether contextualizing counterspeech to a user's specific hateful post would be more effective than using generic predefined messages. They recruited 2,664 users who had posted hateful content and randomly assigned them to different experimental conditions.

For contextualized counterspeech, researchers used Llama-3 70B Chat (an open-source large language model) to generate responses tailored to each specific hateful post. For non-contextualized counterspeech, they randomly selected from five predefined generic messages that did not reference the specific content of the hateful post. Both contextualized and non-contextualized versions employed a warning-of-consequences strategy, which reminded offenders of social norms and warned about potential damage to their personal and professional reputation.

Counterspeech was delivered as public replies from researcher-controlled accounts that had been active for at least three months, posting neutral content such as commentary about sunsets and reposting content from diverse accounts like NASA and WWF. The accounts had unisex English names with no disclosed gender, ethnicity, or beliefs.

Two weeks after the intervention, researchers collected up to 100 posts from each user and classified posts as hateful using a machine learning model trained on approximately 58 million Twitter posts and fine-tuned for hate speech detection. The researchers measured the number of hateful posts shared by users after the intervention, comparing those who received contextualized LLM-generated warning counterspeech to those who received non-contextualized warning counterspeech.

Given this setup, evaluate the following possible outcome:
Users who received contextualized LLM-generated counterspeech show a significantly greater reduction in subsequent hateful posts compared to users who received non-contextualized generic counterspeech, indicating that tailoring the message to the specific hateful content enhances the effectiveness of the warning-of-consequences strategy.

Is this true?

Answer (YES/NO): NO